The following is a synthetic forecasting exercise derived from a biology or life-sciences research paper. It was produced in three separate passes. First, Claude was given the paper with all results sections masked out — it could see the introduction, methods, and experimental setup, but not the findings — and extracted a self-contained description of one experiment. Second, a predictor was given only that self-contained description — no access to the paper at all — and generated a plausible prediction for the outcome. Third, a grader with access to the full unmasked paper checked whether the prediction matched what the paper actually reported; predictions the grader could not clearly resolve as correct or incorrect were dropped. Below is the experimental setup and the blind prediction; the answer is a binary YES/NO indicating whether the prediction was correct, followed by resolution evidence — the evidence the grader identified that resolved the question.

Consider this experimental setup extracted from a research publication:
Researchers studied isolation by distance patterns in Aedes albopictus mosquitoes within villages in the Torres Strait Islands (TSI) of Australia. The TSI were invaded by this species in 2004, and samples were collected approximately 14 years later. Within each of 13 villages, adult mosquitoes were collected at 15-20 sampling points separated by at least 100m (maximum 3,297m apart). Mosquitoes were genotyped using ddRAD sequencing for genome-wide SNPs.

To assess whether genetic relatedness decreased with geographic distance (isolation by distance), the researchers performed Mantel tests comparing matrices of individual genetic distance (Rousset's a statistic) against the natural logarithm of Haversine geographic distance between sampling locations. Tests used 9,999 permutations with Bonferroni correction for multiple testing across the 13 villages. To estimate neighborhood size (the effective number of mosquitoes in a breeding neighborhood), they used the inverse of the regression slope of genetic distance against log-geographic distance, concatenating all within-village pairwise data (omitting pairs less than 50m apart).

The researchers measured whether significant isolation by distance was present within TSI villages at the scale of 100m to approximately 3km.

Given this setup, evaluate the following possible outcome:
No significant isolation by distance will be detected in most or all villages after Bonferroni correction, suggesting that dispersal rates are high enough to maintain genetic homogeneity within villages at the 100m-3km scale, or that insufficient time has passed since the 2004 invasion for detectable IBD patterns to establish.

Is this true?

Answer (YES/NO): YES